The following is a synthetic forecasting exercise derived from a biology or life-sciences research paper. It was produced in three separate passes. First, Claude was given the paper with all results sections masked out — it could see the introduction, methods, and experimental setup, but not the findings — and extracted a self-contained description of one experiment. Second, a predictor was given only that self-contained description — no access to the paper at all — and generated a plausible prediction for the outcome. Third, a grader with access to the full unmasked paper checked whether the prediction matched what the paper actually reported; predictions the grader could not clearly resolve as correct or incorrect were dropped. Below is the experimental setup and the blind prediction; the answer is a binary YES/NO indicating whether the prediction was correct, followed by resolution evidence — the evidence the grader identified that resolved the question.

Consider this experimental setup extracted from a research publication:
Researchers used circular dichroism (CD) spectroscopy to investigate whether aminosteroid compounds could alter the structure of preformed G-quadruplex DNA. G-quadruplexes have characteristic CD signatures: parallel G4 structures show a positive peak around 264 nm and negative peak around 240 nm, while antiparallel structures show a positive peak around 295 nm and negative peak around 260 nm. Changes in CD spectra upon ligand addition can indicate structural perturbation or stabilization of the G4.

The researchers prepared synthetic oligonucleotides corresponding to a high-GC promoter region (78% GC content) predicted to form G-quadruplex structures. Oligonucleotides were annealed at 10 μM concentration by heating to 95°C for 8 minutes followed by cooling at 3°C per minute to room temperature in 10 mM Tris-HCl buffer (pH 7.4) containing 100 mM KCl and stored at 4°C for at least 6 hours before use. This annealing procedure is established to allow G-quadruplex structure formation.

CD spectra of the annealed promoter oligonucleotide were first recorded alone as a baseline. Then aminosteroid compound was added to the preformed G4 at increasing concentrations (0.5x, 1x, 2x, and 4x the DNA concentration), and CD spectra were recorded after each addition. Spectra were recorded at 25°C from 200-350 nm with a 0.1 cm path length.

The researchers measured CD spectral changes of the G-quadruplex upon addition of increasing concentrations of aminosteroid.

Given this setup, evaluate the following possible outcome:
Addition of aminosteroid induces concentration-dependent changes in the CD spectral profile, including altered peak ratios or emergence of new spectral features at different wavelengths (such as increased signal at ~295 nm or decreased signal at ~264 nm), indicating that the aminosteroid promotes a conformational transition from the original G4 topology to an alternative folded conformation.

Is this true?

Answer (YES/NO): NO